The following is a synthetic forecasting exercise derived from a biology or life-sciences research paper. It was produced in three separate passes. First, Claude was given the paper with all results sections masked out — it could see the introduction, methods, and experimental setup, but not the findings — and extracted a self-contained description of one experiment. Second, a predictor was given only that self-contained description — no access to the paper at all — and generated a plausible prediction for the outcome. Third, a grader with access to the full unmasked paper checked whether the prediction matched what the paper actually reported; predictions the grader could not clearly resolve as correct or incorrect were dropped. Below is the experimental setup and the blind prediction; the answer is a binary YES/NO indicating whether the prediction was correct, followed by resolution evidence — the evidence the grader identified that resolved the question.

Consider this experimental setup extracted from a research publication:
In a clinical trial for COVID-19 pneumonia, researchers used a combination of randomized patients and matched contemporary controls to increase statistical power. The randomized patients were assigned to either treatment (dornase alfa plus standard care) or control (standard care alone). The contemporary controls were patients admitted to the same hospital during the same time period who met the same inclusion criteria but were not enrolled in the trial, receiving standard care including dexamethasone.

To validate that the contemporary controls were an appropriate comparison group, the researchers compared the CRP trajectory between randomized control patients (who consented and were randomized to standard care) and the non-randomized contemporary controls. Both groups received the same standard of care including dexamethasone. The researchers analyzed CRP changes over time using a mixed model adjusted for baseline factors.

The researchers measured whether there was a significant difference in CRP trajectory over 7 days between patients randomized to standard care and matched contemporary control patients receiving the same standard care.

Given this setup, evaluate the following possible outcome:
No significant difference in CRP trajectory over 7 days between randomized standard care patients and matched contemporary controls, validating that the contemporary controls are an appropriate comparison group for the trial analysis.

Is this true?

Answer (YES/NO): YES